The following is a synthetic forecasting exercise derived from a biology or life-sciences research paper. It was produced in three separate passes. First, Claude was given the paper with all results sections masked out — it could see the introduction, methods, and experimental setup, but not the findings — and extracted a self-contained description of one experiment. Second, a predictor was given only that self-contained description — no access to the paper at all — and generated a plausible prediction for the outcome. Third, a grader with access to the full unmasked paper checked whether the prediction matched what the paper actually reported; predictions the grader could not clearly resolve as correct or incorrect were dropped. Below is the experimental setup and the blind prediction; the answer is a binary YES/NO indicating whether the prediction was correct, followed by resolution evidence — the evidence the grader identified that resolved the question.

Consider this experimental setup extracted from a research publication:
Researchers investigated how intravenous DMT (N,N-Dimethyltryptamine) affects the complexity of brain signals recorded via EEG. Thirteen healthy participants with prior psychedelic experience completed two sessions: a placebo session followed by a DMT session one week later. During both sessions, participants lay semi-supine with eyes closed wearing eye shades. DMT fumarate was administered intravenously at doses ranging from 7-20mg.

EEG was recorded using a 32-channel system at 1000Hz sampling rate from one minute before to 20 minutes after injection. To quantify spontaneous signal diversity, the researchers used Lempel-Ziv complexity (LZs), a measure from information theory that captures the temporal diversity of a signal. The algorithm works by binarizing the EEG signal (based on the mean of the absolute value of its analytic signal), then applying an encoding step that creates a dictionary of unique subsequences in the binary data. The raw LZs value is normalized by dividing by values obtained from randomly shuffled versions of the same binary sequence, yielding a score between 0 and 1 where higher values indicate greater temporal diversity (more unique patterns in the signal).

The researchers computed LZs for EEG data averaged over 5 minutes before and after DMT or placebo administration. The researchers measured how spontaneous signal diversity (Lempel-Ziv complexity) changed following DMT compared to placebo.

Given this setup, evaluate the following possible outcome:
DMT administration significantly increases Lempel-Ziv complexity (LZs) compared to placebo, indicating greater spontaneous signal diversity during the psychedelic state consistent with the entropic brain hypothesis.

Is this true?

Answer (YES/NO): YES